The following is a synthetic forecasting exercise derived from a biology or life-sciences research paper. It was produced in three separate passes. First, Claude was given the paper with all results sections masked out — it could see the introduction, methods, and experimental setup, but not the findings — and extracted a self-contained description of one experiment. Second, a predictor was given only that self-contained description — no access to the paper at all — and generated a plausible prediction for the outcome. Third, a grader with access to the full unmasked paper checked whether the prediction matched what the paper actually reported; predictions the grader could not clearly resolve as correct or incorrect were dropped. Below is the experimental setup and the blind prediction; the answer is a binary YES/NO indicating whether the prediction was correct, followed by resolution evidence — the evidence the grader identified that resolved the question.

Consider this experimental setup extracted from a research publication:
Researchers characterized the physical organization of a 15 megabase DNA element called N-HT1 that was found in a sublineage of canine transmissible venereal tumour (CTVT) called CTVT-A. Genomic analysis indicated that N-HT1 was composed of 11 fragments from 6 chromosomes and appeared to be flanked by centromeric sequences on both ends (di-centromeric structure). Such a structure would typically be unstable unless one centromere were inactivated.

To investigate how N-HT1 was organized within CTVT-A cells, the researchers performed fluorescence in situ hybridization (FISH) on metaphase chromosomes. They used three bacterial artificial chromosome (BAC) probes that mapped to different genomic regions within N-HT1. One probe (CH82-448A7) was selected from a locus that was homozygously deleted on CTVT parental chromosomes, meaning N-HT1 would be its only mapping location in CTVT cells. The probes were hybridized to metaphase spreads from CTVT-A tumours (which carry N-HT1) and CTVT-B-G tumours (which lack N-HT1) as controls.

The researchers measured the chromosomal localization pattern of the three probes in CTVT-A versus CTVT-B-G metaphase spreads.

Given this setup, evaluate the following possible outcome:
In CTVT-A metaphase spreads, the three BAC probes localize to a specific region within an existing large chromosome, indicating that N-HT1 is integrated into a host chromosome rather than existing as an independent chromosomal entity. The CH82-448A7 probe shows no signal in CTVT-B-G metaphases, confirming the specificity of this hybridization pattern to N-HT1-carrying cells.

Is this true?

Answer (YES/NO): NO